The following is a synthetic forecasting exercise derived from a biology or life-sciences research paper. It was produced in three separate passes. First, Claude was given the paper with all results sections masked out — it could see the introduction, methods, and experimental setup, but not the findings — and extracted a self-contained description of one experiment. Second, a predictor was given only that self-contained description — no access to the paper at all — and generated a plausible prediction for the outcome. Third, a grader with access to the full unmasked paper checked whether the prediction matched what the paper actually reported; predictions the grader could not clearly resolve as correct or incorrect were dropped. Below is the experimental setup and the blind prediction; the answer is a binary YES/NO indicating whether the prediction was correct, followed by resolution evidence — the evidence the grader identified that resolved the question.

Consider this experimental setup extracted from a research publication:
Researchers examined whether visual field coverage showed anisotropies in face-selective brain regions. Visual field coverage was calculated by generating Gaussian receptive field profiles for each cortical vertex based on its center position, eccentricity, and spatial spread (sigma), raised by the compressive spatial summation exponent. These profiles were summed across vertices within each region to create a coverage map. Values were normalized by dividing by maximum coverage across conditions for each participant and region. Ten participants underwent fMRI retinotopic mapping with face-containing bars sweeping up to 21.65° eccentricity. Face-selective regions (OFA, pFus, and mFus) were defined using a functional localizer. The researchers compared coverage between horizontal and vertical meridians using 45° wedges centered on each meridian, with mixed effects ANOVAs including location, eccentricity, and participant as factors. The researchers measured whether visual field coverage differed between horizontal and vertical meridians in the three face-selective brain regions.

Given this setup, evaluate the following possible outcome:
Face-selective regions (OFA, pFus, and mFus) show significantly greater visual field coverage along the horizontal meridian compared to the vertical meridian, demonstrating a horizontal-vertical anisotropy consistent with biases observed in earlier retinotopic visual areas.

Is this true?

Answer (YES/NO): YES